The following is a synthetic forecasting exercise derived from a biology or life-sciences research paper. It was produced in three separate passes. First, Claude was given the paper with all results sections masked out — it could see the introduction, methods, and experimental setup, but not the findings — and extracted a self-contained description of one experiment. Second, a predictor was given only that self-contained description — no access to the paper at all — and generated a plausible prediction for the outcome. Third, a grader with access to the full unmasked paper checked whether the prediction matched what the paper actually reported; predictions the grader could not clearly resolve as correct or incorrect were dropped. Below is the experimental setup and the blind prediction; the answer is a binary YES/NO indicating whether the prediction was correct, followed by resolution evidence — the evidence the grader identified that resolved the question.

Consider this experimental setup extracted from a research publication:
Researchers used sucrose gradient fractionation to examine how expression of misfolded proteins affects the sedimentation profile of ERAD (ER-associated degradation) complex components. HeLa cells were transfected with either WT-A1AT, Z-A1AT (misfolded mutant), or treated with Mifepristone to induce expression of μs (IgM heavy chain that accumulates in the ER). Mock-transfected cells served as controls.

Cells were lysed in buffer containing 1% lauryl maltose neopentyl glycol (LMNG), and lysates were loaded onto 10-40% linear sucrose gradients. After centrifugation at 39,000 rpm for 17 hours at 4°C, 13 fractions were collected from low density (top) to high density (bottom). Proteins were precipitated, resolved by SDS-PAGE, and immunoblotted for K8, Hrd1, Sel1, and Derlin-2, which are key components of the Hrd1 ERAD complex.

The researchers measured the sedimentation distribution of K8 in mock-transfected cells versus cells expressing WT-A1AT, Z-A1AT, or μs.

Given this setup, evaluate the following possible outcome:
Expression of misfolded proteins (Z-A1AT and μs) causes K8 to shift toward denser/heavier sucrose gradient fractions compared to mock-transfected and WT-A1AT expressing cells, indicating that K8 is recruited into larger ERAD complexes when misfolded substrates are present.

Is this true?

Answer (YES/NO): NO